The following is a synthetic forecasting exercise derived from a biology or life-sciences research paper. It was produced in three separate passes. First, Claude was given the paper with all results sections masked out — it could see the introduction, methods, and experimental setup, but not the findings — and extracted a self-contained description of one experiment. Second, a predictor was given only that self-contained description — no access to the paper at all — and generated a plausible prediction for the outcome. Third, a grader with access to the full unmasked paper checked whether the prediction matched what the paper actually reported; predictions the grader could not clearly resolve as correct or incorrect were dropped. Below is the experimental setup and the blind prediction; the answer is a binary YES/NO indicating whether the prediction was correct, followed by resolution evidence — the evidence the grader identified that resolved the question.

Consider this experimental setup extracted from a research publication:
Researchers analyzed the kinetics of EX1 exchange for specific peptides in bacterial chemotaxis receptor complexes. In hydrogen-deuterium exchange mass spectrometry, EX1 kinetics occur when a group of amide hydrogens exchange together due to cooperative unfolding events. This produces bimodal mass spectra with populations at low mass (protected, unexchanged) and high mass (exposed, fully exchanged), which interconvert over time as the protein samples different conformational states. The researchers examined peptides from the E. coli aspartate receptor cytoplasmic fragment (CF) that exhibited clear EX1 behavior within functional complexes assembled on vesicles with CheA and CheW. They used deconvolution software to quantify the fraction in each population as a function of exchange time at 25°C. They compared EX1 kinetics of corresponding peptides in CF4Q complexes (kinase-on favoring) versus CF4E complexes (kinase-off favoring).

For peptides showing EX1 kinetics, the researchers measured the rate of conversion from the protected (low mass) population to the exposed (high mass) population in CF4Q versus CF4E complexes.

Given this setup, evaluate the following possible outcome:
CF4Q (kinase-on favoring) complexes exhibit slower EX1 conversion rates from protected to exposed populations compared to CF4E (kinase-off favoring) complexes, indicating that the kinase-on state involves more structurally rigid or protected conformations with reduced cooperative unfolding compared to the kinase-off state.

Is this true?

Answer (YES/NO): YES